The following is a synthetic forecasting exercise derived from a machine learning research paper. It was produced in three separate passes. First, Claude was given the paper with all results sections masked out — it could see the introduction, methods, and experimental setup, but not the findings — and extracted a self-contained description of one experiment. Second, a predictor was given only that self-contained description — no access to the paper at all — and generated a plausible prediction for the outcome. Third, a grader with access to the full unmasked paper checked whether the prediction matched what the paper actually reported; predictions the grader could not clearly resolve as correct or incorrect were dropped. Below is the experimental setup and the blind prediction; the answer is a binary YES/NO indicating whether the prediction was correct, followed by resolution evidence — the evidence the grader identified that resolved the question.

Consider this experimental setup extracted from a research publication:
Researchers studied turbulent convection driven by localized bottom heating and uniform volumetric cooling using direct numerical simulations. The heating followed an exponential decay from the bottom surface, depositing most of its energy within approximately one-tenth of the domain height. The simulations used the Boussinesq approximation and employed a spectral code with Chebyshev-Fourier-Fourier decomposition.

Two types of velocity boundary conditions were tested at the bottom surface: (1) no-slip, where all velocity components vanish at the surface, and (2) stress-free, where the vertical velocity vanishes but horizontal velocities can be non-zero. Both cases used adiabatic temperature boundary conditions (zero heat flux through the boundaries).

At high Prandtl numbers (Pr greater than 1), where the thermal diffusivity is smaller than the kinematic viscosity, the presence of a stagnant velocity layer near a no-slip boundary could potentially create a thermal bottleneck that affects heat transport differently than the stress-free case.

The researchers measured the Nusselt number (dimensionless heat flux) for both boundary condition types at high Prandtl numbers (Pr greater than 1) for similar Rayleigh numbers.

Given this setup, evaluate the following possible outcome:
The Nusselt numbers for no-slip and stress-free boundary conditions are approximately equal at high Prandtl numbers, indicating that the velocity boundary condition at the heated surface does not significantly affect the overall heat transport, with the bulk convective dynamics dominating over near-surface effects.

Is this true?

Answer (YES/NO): NO